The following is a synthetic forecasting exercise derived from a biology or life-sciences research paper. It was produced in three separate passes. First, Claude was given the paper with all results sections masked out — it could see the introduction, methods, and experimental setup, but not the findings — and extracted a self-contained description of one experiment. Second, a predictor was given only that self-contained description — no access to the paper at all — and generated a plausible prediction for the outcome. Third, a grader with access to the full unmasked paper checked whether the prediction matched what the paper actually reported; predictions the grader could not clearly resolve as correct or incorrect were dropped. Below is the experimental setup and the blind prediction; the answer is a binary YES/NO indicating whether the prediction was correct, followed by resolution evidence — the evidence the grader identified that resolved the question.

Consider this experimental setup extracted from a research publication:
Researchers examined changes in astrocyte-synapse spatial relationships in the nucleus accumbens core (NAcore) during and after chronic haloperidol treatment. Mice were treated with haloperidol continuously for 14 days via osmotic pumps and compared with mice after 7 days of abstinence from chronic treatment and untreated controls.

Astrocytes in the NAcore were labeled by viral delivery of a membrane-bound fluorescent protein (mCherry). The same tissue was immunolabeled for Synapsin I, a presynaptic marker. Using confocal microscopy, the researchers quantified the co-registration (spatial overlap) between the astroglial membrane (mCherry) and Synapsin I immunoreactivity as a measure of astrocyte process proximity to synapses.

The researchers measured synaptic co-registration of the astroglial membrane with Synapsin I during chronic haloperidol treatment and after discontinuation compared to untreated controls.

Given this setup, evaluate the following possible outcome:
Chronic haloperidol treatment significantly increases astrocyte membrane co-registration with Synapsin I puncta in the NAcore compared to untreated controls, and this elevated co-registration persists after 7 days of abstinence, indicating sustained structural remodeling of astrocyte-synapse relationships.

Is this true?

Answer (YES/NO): NO